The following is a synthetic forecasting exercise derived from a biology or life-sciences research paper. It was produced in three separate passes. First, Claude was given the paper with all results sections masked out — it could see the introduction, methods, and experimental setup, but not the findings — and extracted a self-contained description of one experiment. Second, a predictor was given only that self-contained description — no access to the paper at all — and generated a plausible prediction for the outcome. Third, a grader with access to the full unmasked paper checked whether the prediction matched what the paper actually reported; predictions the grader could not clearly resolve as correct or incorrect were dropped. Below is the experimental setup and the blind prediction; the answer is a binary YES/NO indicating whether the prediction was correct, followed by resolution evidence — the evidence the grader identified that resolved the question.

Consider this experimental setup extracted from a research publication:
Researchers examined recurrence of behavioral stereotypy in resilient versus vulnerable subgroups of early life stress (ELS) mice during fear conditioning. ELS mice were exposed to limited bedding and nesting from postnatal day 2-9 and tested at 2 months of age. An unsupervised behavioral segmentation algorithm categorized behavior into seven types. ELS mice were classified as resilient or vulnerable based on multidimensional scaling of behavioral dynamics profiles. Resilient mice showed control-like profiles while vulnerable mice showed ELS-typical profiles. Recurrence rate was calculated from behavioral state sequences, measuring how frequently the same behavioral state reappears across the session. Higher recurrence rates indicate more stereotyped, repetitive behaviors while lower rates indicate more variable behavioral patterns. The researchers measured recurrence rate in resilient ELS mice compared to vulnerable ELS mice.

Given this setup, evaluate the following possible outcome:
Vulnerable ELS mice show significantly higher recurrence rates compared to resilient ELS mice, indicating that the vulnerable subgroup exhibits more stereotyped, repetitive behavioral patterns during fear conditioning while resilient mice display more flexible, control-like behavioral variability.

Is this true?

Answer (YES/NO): YES